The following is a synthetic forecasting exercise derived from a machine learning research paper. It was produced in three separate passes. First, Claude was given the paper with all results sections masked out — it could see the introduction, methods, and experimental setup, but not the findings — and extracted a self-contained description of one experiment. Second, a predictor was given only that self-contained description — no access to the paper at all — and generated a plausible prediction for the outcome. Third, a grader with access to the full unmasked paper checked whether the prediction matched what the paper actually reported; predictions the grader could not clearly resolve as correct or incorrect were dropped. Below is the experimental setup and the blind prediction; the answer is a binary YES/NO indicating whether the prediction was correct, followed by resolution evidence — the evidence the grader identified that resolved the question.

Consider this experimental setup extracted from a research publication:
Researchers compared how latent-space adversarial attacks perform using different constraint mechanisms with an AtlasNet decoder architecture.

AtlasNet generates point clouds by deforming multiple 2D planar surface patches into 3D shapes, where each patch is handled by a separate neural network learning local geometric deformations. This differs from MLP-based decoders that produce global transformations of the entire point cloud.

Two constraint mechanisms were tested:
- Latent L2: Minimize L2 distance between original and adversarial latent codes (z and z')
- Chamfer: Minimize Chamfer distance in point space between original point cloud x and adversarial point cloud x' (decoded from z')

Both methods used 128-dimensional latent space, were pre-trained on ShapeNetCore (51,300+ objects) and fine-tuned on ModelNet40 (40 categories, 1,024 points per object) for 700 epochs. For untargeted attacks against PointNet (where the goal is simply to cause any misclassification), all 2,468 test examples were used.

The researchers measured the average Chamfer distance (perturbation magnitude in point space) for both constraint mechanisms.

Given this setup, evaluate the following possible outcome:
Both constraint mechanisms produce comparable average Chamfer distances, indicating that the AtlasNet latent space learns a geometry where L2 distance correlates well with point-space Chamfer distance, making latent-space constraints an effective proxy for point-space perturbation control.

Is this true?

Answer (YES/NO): NO